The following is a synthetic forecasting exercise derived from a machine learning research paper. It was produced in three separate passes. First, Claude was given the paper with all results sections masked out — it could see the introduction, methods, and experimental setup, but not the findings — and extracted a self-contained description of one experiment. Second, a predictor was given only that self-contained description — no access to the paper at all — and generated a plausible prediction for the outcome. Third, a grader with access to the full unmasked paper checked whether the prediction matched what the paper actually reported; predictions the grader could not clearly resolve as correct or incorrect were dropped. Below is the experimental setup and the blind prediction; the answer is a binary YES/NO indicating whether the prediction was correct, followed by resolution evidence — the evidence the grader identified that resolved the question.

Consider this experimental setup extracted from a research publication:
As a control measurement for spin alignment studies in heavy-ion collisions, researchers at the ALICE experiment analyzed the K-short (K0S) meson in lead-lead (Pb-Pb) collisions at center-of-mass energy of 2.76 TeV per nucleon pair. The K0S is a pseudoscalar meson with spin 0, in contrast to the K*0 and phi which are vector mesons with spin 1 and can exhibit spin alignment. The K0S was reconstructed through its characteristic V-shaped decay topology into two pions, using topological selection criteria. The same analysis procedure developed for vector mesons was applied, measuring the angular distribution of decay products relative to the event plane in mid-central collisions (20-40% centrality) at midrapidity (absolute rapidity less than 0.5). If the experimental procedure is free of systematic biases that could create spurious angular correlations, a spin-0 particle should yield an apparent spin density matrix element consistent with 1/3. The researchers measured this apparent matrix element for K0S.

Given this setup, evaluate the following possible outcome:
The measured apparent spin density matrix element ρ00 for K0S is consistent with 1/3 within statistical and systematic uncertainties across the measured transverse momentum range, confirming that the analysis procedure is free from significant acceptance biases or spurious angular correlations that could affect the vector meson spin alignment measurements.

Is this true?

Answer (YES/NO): YES